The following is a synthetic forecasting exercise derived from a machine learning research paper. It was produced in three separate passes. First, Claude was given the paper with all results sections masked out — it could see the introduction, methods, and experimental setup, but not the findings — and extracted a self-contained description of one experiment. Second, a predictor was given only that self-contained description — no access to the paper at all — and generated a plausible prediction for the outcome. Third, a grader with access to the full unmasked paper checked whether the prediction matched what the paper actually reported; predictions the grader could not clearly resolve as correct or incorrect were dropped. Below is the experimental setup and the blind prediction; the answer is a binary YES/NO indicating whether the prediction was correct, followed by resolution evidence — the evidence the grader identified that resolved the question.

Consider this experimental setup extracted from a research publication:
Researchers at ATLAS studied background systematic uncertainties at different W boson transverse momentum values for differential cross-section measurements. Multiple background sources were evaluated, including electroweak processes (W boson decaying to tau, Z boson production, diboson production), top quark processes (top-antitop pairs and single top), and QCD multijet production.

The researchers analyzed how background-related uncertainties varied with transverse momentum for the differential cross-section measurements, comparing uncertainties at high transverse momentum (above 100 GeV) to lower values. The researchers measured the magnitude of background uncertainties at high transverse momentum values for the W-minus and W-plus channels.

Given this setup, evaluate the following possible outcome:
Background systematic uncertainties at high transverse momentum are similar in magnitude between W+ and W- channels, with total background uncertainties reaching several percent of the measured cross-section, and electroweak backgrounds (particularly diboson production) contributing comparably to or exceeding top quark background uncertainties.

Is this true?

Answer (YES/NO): NO